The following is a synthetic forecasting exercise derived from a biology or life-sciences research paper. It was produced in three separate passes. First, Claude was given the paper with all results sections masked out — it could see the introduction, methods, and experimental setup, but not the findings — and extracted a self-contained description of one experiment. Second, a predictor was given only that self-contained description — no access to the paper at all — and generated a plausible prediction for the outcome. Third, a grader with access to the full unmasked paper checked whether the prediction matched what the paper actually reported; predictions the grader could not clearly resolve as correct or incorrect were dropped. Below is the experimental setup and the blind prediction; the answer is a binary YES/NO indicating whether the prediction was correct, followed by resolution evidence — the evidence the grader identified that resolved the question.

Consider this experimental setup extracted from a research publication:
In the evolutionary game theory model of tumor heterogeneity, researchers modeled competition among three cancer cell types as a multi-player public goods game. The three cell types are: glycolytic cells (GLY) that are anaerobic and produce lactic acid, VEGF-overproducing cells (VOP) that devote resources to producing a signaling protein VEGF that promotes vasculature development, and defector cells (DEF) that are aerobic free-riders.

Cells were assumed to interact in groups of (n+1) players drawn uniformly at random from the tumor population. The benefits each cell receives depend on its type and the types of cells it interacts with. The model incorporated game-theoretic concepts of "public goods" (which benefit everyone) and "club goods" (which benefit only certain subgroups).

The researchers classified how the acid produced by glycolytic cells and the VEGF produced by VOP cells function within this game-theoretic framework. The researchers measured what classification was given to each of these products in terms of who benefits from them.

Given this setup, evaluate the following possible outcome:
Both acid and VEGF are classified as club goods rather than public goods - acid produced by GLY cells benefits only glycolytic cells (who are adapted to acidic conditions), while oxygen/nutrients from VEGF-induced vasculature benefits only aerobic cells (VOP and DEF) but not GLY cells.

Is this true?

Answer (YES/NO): NO